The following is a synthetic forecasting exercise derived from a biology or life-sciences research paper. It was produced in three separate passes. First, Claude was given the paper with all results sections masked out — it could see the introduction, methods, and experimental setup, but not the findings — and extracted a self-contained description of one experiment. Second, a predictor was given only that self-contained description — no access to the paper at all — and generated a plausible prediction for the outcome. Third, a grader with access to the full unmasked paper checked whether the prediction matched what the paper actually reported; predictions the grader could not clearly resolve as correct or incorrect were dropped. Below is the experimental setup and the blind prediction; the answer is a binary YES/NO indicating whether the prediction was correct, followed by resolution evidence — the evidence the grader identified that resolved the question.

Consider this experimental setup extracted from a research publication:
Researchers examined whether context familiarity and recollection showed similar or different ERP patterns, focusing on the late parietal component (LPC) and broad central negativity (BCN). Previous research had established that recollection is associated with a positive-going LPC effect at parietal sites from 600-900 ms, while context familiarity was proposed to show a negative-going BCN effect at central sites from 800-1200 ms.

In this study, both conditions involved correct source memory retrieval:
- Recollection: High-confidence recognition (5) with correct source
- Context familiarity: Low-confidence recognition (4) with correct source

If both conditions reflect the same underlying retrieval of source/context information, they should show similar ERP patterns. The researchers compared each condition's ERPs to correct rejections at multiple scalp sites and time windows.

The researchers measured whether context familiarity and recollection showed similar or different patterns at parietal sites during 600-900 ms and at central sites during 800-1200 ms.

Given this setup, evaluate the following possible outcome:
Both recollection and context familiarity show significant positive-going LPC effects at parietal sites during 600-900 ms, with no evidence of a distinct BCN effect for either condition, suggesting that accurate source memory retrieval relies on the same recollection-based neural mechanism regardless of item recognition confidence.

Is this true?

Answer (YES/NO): NO